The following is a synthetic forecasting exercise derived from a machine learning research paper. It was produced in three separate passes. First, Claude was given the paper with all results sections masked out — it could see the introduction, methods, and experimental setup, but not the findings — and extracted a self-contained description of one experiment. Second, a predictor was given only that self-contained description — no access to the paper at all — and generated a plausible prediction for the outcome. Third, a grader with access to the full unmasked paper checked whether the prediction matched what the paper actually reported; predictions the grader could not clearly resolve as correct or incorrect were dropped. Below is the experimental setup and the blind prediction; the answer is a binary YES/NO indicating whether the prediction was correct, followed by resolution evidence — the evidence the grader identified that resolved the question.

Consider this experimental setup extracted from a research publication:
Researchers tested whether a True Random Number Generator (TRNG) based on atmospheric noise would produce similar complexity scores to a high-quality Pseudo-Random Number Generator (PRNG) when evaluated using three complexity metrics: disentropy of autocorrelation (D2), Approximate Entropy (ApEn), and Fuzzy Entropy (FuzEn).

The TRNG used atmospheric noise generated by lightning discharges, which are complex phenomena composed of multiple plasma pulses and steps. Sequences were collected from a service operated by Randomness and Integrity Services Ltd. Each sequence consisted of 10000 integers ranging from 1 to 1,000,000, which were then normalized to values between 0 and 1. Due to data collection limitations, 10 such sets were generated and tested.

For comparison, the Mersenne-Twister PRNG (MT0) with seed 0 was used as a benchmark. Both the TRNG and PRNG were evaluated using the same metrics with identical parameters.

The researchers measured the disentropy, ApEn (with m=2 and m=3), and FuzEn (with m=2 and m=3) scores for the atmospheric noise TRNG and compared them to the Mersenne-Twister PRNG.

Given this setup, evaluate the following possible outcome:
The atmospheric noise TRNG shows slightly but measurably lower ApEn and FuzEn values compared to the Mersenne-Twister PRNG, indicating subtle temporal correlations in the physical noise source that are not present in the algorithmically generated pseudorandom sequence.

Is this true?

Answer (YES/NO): NO